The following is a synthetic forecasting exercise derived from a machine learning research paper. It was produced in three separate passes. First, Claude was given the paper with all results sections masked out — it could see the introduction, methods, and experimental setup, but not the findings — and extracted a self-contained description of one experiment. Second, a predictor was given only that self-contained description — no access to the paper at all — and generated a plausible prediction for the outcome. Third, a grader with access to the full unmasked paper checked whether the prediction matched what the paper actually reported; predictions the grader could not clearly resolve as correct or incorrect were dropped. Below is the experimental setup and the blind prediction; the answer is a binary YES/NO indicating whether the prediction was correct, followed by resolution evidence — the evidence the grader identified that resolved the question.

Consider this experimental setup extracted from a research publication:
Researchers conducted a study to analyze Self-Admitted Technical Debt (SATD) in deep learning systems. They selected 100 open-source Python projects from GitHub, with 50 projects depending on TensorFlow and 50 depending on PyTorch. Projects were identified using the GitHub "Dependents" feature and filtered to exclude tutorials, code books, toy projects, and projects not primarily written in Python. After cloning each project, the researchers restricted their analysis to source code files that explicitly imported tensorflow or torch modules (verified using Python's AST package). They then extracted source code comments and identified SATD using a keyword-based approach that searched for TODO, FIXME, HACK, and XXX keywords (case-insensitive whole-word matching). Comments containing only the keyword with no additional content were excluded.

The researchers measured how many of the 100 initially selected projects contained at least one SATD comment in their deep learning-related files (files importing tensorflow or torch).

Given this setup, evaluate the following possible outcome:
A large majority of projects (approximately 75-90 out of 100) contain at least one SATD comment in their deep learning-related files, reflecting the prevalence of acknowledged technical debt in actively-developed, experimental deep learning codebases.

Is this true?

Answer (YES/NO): NO